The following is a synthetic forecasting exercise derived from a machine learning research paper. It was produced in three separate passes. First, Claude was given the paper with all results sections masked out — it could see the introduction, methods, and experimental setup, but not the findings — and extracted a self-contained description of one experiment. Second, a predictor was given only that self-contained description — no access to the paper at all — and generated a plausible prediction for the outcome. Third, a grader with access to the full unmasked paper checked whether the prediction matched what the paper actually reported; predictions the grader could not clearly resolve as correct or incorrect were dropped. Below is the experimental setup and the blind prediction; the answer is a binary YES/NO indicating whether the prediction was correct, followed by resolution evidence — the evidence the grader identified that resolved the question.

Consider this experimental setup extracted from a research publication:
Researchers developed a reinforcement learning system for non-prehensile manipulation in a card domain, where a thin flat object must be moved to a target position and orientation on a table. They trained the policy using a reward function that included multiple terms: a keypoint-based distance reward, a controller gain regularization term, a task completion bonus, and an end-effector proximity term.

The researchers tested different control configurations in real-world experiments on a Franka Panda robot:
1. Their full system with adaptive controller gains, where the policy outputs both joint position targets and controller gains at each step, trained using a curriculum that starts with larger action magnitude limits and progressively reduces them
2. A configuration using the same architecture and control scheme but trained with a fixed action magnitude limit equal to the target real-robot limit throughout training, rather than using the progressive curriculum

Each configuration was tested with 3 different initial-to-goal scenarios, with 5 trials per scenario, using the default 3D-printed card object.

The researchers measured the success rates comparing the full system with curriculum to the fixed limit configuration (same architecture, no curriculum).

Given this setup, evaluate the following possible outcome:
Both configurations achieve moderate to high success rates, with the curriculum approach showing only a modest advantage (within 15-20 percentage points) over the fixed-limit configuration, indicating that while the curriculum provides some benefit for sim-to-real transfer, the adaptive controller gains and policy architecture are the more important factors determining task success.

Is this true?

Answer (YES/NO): NO